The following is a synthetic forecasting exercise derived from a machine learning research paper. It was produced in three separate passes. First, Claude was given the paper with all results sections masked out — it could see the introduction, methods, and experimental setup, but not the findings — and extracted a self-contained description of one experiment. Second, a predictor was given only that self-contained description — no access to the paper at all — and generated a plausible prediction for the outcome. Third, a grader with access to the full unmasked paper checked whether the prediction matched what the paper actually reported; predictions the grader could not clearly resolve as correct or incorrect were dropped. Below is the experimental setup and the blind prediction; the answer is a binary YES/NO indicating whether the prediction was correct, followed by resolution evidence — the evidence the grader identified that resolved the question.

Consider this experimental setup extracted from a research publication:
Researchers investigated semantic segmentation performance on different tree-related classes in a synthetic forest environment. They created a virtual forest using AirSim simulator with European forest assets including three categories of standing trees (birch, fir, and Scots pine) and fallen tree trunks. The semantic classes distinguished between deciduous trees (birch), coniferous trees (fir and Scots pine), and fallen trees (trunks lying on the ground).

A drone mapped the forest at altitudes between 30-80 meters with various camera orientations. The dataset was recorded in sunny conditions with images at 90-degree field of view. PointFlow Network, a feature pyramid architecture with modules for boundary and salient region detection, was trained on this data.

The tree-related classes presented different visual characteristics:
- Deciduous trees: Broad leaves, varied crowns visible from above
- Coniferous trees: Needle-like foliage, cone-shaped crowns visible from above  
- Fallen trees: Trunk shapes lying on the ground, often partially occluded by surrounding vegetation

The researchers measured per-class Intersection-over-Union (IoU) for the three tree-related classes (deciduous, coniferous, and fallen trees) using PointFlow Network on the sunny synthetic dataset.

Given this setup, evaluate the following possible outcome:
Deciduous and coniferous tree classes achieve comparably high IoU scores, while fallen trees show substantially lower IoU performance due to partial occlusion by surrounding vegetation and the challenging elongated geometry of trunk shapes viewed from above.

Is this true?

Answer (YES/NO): NO